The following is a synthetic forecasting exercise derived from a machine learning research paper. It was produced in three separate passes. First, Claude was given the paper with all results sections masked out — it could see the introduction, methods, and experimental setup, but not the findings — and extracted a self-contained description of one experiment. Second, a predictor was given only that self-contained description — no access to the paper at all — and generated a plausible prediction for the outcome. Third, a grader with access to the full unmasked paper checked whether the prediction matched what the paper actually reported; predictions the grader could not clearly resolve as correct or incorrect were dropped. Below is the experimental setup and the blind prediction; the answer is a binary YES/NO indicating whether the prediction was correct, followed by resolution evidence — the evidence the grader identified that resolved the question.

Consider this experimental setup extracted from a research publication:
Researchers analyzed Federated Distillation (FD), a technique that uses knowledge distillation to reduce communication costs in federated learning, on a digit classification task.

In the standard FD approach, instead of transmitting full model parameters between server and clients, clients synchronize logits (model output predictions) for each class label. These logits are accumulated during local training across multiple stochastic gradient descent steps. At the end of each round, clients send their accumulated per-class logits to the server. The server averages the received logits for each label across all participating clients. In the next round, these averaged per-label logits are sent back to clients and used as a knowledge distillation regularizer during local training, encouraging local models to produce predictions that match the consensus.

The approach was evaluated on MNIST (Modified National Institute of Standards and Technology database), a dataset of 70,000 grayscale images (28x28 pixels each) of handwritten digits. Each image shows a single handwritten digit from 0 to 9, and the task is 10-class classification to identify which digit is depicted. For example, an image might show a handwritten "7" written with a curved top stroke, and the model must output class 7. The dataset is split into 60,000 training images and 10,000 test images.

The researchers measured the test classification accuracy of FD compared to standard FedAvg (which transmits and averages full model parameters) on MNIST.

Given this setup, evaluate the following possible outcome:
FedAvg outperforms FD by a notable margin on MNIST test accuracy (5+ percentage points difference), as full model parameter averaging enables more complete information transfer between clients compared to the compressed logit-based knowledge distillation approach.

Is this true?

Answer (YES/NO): YES